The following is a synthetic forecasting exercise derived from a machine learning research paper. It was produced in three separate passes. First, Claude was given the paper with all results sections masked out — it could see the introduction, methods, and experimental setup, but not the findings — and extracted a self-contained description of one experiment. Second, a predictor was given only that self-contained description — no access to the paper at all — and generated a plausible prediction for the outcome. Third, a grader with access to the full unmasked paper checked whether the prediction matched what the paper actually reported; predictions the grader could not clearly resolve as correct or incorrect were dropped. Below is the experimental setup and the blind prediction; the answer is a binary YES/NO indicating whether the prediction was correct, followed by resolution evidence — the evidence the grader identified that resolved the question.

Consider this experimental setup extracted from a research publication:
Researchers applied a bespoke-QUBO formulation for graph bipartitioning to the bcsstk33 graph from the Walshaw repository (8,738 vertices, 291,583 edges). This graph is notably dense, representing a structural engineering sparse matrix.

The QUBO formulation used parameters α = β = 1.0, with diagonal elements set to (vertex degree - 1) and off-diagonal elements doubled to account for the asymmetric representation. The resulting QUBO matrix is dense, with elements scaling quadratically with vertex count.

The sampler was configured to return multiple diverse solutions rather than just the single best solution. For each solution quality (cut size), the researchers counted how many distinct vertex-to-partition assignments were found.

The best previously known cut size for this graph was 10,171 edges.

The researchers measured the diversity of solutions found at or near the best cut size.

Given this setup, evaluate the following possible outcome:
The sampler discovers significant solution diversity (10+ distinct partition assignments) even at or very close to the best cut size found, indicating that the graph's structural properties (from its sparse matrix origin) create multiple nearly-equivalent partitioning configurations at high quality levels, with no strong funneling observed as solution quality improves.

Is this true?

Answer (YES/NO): NO